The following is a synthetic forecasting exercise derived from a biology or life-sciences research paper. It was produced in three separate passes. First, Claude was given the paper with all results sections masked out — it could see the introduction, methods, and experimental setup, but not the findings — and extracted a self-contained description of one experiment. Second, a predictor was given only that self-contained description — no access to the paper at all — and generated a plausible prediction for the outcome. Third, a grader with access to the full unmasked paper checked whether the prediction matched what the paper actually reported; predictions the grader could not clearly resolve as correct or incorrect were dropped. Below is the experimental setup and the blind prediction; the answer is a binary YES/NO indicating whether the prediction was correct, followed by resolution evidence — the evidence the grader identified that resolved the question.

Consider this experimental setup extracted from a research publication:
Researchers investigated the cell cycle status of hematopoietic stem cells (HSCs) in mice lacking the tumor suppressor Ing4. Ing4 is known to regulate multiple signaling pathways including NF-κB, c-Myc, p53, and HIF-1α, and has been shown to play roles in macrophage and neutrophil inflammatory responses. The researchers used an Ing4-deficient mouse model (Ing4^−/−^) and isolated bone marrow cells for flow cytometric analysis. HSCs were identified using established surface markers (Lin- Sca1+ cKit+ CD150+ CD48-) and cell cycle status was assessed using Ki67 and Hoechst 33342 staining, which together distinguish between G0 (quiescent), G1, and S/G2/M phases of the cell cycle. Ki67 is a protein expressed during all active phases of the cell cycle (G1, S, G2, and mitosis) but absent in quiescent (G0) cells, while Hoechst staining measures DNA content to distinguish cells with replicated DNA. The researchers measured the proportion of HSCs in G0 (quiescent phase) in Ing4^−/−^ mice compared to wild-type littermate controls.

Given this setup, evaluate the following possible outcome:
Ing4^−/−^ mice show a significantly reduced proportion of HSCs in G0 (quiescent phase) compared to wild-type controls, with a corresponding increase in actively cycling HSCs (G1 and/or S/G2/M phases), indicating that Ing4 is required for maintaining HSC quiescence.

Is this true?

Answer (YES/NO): NO